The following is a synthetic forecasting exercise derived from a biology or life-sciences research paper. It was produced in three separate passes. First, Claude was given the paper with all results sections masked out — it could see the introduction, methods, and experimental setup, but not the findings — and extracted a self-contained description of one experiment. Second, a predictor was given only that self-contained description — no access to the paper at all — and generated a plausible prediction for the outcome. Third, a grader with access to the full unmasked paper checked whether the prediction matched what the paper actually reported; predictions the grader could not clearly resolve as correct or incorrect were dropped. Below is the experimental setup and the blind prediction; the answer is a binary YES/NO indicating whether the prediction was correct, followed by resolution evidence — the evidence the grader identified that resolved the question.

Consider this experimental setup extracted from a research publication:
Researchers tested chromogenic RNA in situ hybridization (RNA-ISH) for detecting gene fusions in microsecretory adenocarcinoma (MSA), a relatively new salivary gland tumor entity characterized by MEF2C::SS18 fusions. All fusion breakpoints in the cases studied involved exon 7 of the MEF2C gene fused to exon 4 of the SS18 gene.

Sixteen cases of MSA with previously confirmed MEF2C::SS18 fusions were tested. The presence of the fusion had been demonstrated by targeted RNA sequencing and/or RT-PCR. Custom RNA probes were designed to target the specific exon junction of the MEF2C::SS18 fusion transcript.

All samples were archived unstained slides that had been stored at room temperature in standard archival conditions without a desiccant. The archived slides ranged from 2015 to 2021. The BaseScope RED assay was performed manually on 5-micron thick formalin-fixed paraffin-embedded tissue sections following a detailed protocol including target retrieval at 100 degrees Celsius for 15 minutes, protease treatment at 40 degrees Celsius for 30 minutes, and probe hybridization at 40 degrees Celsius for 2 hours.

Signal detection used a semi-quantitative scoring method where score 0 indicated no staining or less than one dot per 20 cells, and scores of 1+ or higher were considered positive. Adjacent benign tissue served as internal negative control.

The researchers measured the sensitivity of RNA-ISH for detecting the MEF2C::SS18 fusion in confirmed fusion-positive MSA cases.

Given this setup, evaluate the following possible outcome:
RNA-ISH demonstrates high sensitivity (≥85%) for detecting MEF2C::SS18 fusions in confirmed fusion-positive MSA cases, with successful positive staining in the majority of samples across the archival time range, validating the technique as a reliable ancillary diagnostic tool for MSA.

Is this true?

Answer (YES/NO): YES